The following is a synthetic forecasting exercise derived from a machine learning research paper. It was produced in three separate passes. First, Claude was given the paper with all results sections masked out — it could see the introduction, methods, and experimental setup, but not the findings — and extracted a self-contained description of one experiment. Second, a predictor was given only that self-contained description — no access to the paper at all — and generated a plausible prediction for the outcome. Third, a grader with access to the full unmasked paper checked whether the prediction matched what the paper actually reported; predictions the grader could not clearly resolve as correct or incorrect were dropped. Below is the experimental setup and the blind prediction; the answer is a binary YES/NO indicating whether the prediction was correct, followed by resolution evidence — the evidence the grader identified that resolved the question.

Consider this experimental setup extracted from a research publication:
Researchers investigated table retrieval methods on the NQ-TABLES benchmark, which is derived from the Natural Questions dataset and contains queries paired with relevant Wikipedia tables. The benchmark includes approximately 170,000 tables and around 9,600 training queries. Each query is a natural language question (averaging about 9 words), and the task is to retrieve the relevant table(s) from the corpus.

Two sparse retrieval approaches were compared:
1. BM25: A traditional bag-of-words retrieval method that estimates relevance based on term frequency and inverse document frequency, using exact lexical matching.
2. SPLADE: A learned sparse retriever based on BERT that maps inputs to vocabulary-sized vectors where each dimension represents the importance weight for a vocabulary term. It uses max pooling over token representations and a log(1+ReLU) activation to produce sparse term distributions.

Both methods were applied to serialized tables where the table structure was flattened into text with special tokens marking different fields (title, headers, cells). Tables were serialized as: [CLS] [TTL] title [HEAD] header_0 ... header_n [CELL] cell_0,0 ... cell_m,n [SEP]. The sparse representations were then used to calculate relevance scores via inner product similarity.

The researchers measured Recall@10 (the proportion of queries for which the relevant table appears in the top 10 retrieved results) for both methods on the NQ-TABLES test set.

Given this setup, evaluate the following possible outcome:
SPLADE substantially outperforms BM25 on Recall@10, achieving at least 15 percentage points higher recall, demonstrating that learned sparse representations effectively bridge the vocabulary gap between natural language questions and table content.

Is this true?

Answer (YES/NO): YES